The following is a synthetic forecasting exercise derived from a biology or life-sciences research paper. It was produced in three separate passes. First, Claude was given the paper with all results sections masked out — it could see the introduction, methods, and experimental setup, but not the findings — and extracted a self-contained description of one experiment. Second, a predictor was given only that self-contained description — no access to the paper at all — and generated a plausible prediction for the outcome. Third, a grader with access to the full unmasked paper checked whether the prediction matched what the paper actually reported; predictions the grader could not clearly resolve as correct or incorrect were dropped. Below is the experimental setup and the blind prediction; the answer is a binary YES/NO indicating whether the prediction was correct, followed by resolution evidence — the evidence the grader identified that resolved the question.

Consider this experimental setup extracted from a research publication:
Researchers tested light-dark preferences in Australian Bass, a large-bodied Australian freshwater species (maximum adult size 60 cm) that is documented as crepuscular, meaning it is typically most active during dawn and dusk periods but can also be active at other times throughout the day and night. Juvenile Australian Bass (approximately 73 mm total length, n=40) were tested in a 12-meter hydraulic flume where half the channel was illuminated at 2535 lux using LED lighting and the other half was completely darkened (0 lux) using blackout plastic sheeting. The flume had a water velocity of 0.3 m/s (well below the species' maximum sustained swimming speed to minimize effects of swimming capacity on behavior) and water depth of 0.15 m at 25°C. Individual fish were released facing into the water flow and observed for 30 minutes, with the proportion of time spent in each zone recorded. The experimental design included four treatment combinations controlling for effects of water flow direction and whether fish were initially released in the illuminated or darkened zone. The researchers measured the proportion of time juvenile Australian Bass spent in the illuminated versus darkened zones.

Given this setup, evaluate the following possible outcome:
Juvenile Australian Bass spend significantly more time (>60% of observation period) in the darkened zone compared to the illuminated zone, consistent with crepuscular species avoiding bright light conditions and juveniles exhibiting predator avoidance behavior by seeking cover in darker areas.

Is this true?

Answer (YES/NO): YES